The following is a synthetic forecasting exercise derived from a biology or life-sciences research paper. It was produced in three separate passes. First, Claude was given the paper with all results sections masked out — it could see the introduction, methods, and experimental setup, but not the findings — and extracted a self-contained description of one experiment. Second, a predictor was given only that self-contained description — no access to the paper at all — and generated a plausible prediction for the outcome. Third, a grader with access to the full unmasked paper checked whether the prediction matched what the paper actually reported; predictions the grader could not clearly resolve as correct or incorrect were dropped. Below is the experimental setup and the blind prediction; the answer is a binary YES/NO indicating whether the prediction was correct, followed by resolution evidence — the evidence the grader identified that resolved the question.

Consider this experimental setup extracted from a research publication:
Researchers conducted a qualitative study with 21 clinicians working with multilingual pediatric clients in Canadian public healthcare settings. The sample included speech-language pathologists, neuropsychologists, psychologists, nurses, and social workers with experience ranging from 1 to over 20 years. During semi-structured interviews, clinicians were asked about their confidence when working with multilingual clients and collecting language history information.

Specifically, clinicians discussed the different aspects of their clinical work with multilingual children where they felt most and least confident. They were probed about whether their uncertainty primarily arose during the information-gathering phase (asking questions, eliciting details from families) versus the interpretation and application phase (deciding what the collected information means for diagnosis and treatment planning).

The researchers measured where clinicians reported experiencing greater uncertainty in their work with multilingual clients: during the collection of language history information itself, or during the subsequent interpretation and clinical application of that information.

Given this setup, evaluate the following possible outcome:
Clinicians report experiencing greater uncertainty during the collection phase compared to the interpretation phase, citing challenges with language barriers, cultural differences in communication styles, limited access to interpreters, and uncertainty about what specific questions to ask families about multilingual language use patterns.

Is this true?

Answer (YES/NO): NO